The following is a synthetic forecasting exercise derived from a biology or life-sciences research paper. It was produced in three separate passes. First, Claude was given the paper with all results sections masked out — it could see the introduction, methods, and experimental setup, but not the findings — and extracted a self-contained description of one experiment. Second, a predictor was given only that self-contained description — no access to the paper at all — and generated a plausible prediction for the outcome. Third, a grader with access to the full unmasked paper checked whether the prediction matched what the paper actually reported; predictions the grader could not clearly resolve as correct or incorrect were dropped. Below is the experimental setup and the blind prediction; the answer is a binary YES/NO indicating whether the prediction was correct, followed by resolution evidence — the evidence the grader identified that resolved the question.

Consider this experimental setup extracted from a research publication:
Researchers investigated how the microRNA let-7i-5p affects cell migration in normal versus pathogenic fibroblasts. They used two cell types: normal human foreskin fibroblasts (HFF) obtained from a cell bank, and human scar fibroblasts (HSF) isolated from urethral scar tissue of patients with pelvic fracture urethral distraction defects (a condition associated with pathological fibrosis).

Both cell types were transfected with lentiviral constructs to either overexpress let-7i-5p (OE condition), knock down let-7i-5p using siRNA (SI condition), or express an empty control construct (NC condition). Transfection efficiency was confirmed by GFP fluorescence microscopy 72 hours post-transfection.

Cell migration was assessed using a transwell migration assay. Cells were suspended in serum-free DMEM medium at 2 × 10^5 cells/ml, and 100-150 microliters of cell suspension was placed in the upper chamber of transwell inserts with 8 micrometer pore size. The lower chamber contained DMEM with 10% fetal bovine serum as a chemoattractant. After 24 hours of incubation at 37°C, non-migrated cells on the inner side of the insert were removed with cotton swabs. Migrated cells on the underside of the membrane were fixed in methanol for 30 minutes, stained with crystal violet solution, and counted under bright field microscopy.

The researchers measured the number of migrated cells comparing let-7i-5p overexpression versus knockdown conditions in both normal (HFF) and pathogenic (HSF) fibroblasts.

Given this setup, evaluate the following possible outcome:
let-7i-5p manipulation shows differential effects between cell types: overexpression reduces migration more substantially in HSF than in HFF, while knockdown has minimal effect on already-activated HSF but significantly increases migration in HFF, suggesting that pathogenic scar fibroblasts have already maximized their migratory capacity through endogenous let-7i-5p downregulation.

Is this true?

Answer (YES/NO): NO